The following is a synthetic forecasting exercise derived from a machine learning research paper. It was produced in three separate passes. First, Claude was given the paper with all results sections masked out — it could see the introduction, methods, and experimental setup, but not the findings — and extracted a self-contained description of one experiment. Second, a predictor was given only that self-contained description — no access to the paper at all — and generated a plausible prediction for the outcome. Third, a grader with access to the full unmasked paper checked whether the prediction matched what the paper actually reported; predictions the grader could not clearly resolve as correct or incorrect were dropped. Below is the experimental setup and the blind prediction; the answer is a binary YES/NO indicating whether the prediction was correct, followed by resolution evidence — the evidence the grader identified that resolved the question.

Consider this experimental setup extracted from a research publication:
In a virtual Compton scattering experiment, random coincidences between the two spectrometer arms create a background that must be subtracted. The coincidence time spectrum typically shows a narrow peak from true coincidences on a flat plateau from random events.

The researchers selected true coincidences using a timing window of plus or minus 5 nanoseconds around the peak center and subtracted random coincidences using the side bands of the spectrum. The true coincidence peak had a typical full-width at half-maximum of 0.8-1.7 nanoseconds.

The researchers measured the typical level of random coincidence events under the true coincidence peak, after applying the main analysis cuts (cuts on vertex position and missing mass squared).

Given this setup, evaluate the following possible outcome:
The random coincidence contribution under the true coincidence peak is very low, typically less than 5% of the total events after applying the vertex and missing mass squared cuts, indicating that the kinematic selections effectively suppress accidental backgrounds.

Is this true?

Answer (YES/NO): YES